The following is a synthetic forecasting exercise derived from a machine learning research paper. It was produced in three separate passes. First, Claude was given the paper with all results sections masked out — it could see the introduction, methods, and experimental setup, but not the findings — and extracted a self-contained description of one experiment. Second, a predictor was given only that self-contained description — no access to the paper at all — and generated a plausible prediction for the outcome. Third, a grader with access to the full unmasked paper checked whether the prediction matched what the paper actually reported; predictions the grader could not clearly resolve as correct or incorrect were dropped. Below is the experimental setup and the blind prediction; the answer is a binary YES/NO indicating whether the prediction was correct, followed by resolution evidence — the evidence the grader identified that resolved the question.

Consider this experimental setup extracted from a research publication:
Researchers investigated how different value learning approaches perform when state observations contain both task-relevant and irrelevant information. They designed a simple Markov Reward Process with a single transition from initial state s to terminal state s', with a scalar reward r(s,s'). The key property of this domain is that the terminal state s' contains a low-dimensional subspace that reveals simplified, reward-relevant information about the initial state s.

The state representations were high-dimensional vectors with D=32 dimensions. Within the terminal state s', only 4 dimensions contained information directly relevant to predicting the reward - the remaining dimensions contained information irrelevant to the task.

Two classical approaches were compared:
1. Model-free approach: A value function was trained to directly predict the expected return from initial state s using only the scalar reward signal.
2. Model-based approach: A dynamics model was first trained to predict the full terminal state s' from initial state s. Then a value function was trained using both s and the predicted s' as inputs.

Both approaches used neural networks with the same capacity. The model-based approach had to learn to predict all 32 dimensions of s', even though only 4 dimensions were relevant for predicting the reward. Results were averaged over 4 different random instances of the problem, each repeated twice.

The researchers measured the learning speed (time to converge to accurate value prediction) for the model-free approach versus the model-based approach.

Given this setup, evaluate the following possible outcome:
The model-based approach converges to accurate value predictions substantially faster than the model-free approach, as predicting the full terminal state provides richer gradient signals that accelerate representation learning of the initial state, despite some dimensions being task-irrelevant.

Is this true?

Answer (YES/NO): NO